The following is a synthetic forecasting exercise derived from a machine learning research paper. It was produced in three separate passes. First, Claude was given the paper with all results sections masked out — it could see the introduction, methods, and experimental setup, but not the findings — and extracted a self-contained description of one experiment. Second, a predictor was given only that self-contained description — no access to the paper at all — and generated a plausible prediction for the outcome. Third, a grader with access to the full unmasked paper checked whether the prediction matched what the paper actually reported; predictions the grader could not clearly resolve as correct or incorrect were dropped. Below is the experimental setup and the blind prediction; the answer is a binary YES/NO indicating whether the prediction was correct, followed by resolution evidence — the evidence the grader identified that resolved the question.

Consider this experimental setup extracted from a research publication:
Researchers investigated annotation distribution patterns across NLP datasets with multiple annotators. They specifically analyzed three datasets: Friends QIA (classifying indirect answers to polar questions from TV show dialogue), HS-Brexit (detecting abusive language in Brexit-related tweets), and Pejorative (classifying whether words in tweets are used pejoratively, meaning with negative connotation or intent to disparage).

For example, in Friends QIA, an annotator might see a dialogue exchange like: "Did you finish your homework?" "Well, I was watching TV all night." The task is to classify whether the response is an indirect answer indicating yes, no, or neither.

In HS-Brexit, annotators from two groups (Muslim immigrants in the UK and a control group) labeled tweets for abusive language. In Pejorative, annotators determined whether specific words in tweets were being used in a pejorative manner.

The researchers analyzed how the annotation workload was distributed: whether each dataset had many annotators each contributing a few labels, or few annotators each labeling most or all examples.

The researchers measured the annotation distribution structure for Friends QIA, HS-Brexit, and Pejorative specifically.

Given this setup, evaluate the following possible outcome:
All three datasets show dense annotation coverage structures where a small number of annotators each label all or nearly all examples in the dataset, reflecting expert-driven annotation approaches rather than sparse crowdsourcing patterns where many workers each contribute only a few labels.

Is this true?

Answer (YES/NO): YES